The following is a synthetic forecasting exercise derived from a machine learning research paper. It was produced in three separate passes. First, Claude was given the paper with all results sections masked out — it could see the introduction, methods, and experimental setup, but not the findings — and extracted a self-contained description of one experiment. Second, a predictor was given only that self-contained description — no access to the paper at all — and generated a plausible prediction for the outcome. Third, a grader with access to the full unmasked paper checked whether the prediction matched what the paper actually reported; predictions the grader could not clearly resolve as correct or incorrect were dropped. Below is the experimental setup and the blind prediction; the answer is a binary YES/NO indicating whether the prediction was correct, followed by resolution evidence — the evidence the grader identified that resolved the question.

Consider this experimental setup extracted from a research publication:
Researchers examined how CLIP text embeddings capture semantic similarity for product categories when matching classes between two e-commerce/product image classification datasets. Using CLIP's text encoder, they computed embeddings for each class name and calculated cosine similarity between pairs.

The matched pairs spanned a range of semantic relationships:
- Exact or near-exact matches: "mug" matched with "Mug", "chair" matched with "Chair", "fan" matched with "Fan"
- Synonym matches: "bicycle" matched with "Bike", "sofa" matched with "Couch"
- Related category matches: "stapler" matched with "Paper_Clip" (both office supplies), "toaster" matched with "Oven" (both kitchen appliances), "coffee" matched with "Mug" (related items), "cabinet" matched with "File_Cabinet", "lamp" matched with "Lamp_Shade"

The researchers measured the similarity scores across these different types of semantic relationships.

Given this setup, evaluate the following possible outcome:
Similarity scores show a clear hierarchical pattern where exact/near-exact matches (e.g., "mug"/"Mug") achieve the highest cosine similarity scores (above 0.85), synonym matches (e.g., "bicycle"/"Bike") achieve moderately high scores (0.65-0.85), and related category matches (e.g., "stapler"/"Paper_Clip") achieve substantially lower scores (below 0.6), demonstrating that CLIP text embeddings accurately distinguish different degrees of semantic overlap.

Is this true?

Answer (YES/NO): NO